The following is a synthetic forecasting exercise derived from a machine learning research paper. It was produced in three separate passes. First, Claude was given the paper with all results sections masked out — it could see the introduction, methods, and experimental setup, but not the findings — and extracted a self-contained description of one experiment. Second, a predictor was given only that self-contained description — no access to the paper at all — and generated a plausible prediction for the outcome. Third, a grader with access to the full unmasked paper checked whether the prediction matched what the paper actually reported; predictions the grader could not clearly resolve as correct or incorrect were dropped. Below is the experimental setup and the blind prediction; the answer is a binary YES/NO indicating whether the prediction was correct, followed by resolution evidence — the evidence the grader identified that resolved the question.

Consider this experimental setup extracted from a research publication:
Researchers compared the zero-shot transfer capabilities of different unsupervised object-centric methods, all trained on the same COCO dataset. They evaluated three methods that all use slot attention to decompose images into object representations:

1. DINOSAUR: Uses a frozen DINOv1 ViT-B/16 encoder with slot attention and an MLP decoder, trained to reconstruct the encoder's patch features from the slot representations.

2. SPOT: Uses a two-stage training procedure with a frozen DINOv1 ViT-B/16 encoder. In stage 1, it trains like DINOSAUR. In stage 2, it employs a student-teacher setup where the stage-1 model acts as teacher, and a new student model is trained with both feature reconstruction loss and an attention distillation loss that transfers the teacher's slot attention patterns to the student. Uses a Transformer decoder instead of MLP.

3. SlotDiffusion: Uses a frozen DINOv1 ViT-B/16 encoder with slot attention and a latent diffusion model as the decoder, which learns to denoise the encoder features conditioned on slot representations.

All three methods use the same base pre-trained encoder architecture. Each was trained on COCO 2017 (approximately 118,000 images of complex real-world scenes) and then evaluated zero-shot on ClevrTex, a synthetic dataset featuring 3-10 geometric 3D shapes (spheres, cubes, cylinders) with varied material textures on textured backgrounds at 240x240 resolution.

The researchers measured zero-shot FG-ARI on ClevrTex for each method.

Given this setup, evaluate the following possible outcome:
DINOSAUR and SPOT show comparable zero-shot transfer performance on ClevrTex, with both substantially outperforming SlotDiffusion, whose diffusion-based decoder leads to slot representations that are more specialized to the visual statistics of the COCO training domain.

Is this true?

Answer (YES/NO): NO